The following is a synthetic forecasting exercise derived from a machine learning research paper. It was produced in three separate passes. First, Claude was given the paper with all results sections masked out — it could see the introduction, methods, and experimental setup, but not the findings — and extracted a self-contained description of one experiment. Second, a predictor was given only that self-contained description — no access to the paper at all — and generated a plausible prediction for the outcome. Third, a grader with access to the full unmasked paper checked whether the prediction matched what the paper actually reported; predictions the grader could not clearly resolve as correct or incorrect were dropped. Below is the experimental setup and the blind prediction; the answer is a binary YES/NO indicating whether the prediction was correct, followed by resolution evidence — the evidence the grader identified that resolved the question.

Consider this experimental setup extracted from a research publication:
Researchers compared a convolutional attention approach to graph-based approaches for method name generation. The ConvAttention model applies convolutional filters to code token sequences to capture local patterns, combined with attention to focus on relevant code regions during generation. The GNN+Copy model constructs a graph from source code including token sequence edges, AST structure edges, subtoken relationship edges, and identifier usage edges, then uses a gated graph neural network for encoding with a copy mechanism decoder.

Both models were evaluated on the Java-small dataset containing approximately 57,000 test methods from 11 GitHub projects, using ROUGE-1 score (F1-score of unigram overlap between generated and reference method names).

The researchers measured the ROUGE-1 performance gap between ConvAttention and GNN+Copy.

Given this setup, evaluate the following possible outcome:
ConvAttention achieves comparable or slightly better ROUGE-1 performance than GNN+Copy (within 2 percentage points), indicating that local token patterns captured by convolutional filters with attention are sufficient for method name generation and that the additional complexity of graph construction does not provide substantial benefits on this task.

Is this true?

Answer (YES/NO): NO